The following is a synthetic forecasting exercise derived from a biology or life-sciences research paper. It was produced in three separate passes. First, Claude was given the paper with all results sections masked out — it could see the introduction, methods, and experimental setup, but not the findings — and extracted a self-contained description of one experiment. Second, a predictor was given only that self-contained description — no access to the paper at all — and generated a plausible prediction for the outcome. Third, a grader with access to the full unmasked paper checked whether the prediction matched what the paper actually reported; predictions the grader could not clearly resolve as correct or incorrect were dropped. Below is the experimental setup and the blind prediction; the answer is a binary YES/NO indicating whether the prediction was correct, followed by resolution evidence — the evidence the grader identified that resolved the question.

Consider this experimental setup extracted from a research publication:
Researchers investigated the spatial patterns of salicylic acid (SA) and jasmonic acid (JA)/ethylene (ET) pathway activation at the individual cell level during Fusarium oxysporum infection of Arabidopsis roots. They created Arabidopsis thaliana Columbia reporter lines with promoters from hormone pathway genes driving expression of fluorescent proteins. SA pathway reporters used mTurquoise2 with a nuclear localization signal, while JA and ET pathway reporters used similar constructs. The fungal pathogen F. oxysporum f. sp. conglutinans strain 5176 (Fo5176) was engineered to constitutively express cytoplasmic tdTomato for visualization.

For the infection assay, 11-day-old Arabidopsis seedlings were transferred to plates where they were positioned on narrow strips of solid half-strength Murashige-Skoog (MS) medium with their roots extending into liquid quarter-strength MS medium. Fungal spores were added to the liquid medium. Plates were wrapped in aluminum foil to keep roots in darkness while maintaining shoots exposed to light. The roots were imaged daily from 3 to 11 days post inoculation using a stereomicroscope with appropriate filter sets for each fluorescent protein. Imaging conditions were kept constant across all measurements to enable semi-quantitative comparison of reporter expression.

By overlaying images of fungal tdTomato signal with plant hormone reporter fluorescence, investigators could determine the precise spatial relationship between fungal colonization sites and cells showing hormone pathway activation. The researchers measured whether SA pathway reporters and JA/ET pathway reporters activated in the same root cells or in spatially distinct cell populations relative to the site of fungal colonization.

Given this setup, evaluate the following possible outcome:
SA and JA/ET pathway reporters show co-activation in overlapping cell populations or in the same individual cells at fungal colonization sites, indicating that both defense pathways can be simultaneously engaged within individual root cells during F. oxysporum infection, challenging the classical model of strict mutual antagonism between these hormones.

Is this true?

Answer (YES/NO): NO